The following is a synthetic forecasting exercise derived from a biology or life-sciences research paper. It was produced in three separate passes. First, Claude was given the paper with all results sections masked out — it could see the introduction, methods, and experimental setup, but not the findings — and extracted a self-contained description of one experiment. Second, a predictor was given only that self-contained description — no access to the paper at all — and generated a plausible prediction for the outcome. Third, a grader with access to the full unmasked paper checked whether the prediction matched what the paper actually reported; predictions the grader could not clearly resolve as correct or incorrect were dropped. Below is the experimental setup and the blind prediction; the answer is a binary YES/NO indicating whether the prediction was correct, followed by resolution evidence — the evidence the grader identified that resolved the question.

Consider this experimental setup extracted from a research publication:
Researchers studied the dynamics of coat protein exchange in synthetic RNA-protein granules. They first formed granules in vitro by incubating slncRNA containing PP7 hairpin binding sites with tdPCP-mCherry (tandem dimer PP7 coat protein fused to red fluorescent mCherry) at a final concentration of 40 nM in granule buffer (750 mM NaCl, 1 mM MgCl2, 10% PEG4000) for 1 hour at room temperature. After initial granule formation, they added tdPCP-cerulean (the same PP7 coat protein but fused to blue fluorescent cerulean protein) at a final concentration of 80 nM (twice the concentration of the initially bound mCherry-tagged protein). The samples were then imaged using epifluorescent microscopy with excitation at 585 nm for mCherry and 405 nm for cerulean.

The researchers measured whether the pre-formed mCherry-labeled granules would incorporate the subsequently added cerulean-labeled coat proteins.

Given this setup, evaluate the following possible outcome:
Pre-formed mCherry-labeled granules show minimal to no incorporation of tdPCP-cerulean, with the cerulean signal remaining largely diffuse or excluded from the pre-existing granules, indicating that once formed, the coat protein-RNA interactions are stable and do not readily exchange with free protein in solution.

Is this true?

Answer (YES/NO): NO